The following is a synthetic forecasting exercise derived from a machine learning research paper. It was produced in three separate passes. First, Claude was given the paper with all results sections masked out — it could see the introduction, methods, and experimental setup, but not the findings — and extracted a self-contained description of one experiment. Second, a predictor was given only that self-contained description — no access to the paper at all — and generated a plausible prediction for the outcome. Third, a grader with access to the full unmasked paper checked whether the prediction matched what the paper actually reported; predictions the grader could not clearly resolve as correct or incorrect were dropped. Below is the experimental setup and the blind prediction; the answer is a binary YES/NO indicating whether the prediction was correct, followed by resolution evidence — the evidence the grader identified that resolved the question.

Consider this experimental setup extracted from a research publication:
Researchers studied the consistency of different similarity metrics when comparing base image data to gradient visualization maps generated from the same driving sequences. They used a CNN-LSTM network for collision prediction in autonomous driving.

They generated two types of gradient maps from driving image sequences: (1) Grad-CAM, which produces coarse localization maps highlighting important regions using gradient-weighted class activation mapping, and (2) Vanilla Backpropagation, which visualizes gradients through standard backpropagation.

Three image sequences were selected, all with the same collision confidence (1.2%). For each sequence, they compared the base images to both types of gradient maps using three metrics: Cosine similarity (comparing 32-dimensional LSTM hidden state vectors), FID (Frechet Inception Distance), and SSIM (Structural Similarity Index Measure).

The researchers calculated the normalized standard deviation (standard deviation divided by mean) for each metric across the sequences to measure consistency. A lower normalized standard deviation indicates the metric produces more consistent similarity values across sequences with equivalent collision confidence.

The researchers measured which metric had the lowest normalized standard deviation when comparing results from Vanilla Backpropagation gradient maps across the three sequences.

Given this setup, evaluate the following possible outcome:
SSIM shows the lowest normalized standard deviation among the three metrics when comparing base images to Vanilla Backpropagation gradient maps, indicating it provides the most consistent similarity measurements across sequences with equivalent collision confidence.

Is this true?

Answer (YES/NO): NO